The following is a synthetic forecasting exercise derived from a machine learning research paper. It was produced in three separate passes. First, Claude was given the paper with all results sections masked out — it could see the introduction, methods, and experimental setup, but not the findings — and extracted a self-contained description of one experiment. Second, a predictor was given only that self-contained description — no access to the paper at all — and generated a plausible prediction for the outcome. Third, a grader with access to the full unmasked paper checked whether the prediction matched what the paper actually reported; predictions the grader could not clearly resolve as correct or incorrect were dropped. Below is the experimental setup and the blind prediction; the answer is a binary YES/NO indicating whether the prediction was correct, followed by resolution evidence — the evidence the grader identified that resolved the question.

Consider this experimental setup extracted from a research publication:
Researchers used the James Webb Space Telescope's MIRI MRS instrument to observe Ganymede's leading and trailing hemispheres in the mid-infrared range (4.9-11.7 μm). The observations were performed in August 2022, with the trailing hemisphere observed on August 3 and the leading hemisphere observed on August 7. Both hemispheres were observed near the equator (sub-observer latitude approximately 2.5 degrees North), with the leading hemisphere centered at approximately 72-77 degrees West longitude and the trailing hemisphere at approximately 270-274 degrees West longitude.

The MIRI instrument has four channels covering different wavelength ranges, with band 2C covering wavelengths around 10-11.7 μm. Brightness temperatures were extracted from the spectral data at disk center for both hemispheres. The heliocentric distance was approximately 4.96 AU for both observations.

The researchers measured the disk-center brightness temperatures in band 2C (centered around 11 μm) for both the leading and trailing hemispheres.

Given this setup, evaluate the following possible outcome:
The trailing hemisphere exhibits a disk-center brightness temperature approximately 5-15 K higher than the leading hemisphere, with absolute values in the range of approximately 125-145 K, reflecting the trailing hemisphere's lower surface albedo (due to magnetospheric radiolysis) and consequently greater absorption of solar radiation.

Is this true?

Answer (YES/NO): NO